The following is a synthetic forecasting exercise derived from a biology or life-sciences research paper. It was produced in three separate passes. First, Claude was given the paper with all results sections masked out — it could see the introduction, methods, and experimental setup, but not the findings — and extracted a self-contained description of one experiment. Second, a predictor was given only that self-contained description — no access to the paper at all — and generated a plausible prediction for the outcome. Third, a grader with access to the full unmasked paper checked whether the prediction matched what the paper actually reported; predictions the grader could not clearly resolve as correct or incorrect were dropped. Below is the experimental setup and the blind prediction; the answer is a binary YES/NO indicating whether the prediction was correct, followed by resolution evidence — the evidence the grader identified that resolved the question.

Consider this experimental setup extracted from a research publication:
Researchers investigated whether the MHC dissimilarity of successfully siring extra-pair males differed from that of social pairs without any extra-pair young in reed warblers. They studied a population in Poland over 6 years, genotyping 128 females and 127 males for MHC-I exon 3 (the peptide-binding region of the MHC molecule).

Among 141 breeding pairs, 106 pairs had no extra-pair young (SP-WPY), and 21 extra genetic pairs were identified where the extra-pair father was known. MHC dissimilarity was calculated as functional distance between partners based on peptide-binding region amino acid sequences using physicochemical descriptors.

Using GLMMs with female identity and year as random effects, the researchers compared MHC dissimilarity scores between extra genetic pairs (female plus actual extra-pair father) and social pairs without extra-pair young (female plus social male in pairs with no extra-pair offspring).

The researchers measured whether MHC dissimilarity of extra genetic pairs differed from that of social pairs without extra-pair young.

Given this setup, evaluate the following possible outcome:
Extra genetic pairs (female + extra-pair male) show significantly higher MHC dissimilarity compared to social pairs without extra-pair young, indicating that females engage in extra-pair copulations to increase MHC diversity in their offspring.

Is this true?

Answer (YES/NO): NO